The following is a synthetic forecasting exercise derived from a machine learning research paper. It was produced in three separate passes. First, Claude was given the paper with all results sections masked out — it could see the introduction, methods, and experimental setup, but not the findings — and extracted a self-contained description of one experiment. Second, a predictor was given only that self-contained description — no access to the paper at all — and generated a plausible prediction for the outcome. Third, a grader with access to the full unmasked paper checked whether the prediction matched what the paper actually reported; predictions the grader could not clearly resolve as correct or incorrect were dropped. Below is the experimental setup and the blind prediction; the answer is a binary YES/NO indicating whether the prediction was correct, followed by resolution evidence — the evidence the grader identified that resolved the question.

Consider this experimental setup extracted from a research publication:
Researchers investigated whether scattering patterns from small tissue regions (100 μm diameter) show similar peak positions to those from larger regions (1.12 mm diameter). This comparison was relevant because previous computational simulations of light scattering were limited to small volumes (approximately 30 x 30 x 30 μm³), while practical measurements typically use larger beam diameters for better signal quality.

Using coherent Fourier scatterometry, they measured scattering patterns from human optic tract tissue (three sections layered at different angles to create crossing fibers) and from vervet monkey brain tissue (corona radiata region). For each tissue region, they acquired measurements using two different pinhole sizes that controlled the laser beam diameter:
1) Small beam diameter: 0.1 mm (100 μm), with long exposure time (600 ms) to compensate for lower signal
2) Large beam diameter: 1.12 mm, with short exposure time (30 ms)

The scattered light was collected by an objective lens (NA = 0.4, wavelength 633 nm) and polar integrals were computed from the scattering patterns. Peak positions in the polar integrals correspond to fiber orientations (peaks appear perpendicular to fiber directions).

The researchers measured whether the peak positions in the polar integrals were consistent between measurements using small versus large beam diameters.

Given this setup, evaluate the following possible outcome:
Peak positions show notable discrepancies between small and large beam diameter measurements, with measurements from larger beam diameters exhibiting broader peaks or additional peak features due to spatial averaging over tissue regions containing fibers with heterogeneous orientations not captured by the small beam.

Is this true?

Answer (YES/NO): NO